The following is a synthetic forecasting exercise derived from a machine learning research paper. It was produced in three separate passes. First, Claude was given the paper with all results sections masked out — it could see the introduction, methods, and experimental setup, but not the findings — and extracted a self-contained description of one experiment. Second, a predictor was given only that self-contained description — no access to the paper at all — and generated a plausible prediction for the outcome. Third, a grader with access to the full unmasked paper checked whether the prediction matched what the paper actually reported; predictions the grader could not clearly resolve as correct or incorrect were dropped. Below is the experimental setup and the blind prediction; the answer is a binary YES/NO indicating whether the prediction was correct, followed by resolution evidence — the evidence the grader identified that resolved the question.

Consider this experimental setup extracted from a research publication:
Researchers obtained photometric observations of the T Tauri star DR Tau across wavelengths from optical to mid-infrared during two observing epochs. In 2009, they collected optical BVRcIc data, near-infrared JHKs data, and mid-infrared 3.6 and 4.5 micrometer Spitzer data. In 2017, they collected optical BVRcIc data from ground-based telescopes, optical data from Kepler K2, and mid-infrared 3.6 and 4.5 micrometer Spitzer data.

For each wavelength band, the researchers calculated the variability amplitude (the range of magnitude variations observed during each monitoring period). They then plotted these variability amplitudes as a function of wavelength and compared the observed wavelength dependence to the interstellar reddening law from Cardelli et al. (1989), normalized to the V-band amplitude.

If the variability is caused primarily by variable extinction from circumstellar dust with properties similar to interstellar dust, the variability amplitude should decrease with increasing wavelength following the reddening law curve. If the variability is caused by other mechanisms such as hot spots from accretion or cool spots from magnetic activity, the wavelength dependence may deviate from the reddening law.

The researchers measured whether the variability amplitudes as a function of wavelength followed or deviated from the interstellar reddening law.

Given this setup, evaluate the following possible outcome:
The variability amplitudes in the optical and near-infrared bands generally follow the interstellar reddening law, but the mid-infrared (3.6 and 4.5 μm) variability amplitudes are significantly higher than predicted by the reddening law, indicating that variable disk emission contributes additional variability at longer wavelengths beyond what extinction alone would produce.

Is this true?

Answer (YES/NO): NO